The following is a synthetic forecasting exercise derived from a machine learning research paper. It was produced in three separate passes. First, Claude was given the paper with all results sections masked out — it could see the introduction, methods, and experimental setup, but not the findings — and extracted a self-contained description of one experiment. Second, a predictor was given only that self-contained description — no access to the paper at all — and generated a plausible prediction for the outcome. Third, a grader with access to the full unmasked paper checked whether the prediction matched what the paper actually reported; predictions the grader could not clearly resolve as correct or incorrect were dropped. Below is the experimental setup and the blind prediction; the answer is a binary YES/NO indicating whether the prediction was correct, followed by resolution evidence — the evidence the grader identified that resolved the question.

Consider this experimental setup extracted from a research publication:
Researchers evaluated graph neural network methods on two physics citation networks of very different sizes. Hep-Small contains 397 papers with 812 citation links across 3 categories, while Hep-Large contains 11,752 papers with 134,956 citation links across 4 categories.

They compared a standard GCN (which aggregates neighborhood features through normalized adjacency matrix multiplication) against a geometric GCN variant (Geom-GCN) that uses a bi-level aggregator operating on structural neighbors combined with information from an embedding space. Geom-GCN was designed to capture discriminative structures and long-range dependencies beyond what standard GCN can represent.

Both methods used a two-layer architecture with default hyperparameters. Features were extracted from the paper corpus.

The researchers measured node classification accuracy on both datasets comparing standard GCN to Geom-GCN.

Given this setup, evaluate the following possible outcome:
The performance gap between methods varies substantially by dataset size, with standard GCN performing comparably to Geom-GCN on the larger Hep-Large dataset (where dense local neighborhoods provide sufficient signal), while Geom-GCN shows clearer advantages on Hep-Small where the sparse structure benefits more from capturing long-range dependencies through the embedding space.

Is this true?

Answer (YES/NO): NO